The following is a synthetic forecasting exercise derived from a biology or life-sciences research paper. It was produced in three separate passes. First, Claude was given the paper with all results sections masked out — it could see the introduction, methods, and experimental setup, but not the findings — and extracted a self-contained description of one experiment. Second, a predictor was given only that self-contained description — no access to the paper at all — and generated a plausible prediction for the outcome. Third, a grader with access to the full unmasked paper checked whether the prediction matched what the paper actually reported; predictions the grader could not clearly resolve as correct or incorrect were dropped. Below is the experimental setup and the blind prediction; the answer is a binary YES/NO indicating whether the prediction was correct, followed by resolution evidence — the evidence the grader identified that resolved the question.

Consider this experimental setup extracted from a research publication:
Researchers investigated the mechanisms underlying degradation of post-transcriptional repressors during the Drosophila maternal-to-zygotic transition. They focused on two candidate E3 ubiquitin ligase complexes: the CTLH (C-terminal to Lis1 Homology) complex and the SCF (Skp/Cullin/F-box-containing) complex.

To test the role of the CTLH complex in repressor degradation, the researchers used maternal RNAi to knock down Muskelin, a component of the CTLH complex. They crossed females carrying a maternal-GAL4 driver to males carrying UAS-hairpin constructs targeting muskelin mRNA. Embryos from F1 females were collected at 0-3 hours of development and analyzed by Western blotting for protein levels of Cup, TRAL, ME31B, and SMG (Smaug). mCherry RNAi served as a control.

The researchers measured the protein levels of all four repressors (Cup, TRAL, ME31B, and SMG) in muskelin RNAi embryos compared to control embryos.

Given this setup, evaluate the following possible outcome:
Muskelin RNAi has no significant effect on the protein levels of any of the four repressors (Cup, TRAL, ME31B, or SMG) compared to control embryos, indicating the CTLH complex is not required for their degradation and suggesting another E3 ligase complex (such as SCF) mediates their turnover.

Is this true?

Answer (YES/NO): NO